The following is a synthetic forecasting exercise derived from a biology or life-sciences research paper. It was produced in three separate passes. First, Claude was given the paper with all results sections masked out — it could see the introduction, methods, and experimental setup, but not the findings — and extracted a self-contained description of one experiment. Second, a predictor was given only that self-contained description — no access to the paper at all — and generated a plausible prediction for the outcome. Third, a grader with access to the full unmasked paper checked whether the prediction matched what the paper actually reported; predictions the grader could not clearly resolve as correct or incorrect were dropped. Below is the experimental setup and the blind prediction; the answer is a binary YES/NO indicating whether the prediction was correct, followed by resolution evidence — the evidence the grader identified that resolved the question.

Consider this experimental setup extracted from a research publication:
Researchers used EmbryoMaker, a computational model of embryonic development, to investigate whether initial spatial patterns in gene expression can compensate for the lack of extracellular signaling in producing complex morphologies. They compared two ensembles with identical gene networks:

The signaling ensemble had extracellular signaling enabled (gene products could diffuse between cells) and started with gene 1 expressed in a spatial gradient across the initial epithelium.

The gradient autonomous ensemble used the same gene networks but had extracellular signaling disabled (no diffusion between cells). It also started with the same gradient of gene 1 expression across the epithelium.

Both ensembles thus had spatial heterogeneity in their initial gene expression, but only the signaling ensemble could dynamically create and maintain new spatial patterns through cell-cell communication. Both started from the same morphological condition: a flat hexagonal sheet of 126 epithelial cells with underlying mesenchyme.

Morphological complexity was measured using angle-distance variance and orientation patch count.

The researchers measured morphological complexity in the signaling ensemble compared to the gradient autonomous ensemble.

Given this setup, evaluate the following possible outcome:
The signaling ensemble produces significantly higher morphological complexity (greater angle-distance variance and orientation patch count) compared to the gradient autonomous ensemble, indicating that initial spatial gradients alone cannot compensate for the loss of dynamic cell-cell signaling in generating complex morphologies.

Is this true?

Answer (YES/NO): NO